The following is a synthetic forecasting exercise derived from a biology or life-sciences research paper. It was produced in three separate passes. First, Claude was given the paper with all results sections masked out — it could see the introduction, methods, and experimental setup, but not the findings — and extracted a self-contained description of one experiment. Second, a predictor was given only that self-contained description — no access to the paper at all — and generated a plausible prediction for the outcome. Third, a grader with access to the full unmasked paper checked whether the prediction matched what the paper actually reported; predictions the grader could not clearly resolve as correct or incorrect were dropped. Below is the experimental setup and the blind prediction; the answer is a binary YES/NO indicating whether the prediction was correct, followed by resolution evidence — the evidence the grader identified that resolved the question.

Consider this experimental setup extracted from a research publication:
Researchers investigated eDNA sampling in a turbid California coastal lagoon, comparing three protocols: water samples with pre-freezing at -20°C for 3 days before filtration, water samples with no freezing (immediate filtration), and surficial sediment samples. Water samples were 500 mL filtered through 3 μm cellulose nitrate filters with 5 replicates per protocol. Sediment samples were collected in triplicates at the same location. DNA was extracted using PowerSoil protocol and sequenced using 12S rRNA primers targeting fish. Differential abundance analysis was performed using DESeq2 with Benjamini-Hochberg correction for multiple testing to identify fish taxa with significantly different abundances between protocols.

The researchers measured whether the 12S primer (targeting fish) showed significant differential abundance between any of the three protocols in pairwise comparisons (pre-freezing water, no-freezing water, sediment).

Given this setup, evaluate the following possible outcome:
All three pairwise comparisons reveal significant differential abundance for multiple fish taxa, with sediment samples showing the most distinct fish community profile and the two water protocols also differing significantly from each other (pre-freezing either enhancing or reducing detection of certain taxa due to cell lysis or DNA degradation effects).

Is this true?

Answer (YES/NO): NO